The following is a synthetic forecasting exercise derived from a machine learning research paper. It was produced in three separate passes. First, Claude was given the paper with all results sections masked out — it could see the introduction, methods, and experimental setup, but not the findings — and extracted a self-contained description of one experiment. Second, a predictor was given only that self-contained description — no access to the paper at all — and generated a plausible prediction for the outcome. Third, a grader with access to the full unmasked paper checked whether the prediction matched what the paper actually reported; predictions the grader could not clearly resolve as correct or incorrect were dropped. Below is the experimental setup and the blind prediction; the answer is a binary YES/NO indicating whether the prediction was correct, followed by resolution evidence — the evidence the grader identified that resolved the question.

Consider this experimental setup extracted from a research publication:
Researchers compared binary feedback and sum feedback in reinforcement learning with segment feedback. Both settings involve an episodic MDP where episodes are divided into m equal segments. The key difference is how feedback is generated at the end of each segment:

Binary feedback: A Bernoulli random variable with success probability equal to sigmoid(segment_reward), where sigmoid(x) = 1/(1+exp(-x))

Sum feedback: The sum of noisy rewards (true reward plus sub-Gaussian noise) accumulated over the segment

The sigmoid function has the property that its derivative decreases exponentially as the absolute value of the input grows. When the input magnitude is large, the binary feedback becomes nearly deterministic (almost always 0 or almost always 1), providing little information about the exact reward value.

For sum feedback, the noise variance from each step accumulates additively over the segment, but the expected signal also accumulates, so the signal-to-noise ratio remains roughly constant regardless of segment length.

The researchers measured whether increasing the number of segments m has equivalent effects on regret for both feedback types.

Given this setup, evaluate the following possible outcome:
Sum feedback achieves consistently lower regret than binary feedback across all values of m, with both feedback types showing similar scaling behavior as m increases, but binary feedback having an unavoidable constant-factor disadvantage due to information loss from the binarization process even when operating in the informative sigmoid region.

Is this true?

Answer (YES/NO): NO